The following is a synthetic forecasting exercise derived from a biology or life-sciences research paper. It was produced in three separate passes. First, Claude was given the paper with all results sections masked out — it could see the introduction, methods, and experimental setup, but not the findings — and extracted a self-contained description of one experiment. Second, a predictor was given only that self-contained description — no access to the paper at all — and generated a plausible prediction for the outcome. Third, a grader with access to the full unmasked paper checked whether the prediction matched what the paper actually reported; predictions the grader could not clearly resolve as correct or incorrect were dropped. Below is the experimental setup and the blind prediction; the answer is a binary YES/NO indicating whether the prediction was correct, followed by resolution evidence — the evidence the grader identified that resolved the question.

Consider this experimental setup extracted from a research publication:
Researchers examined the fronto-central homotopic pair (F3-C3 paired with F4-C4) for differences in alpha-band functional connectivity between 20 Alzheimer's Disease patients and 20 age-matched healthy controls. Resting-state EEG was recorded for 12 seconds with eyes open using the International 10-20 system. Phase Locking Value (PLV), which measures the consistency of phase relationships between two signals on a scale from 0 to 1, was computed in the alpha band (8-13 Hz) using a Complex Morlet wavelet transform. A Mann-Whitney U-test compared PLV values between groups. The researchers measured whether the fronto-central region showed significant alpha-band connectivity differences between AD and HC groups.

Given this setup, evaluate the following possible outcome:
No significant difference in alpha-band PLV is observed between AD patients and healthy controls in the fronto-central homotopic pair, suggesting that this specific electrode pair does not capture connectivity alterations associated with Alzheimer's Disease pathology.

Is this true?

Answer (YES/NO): NO